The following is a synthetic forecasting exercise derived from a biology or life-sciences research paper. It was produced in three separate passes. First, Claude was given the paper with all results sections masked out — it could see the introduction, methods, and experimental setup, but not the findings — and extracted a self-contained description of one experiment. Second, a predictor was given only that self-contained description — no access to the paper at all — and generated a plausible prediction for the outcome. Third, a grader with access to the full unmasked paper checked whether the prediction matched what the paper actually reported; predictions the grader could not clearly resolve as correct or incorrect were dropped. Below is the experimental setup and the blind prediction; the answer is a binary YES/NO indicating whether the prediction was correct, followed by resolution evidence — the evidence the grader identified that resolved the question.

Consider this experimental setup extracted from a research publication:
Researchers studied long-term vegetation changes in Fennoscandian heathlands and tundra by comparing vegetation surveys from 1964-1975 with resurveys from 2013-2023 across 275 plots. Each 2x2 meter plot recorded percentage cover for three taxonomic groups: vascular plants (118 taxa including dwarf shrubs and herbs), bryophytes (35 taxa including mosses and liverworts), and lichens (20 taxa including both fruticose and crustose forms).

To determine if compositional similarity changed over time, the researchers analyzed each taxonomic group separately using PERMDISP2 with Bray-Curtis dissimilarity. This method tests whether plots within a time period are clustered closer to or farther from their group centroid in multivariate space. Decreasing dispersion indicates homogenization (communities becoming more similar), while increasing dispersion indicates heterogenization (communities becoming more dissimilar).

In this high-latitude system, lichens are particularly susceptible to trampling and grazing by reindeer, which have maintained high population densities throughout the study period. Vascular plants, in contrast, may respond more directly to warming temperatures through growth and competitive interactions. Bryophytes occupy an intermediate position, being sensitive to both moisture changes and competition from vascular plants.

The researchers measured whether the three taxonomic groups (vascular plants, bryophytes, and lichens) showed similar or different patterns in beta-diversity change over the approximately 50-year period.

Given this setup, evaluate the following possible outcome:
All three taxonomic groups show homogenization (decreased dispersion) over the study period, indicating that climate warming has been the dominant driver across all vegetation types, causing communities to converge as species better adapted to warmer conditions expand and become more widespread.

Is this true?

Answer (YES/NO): NO